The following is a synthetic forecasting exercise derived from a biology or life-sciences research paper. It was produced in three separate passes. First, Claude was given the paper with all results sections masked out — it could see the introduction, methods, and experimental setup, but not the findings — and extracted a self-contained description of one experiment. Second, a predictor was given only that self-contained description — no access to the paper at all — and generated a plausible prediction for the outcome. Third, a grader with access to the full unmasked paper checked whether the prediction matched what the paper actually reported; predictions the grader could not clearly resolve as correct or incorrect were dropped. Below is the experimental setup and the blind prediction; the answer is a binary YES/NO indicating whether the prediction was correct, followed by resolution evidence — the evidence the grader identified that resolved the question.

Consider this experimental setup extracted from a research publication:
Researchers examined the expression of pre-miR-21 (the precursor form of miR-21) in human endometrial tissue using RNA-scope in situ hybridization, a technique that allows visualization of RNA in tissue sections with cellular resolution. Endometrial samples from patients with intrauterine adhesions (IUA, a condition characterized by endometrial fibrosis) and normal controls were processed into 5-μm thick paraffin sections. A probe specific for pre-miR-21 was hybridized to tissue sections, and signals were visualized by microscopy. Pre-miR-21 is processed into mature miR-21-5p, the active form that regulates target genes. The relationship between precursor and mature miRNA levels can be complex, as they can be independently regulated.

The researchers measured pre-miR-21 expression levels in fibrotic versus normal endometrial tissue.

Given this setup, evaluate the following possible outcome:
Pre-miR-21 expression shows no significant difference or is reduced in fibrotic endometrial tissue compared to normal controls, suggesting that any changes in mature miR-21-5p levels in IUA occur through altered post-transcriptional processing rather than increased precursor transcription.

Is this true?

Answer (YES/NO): YES